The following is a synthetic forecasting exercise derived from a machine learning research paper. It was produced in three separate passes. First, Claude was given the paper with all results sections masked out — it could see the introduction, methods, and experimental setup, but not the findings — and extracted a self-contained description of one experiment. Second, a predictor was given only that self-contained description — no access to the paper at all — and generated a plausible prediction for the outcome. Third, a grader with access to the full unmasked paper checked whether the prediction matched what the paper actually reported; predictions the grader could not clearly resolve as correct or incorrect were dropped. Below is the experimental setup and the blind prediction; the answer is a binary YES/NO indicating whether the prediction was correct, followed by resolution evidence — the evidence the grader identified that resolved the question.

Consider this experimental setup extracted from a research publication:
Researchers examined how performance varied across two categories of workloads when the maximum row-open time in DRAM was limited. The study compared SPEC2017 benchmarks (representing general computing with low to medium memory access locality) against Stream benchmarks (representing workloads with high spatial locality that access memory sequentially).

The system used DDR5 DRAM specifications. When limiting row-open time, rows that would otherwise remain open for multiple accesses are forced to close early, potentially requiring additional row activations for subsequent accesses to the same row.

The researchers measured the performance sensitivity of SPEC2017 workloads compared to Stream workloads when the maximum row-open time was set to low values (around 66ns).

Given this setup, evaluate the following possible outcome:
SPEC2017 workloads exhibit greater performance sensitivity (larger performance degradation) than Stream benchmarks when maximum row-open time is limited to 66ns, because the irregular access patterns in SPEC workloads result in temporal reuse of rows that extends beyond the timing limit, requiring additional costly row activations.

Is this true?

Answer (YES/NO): NO